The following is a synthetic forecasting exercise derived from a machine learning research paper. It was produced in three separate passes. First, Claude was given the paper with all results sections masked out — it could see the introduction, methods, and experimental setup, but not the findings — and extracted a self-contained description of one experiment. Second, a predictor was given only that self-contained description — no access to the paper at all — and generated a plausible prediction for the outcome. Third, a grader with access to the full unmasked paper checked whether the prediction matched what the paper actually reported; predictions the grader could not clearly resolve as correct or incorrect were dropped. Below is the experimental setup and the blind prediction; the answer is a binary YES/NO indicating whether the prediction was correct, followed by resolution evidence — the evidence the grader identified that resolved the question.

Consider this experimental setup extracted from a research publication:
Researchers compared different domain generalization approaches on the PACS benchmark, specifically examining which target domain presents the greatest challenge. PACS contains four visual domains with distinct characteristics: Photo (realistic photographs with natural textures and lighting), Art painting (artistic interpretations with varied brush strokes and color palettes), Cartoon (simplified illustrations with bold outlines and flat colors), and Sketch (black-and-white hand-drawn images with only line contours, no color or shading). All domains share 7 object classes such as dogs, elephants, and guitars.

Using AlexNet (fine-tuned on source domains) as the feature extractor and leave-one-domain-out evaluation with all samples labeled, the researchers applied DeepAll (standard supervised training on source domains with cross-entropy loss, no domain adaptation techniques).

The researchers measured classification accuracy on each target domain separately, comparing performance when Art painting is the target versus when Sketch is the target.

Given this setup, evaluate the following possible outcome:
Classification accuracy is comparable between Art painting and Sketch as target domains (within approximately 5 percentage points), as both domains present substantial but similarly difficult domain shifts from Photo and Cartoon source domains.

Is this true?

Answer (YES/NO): NO